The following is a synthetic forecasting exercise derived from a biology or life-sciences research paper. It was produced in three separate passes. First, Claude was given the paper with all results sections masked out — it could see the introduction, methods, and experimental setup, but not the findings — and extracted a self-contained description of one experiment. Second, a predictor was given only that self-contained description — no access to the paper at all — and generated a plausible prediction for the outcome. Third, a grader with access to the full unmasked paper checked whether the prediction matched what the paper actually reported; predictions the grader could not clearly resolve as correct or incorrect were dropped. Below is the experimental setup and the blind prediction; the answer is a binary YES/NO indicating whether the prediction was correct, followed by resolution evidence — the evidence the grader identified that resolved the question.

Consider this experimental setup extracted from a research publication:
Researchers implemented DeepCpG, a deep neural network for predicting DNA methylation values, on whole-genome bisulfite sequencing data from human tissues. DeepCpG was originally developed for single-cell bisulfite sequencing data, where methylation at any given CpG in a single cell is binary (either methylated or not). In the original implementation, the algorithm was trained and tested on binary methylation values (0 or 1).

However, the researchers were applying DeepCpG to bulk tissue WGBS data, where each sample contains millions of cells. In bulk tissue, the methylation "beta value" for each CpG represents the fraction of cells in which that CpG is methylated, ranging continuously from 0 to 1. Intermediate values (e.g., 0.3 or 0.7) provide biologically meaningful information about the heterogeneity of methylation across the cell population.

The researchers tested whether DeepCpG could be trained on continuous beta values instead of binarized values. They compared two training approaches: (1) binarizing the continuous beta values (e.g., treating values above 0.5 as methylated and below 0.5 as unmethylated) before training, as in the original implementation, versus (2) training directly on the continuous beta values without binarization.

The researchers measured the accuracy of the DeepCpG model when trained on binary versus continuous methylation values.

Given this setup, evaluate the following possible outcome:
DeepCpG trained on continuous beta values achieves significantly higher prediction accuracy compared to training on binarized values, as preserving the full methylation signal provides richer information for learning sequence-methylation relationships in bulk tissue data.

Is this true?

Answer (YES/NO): NO